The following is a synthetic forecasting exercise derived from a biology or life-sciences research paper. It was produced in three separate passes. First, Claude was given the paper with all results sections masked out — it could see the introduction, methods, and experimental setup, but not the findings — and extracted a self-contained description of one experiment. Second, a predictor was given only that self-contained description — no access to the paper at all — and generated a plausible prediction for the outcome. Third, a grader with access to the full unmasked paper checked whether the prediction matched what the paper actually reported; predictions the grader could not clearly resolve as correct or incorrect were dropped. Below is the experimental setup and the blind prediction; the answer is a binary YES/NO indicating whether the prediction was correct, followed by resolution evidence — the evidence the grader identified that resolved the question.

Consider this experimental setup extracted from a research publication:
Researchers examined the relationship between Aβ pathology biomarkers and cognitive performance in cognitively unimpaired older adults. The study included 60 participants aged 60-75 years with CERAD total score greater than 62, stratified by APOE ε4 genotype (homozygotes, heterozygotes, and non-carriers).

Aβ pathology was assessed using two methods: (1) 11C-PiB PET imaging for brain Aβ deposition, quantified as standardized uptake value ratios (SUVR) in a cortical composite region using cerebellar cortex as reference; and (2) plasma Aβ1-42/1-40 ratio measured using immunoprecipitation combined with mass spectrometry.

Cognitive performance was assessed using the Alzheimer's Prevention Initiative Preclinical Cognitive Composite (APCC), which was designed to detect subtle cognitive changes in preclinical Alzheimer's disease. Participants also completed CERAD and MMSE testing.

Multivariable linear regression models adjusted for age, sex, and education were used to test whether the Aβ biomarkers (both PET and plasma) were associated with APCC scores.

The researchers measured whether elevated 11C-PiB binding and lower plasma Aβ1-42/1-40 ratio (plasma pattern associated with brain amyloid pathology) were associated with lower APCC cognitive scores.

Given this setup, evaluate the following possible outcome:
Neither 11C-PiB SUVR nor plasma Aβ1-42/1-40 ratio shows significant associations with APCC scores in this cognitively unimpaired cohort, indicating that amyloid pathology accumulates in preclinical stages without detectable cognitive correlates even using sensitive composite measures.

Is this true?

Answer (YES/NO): NO